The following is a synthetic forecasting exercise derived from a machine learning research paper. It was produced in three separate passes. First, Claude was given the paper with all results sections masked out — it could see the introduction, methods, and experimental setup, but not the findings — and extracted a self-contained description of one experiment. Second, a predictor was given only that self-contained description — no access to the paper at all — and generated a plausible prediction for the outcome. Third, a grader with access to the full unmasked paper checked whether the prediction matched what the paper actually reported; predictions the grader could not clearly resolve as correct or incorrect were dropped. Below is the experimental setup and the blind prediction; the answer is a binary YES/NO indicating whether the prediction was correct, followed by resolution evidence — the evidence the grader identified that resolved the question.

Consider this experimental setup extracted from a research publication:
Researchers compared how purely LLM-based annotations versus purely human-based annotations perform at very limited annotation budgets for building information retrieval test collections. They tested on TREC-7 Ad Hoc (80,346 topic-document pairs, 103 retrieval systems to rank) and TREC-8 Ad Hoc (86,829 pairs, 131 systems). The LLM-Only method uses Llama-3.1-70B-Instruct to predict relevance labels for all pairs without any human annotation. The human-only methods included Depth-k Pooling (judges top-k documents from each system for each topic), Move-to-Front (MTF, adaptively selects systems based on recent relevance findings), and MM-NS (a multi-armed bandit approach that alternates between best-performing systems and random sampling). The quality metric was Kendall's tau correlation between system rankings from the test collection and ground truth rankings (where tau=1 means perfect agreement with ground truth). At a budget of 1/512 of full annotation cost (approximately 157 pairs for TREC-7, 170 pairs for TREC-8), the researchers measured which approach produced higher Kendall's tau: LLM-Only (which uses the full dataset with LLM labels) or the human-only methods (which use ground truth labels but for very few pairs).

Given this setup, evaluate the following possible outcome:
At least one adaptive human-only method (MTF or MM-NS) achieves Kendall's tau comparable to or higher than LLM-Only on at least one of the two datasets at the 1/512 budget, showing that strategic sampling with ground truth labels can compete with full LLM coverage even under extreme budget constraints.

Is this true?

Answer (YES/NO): NO